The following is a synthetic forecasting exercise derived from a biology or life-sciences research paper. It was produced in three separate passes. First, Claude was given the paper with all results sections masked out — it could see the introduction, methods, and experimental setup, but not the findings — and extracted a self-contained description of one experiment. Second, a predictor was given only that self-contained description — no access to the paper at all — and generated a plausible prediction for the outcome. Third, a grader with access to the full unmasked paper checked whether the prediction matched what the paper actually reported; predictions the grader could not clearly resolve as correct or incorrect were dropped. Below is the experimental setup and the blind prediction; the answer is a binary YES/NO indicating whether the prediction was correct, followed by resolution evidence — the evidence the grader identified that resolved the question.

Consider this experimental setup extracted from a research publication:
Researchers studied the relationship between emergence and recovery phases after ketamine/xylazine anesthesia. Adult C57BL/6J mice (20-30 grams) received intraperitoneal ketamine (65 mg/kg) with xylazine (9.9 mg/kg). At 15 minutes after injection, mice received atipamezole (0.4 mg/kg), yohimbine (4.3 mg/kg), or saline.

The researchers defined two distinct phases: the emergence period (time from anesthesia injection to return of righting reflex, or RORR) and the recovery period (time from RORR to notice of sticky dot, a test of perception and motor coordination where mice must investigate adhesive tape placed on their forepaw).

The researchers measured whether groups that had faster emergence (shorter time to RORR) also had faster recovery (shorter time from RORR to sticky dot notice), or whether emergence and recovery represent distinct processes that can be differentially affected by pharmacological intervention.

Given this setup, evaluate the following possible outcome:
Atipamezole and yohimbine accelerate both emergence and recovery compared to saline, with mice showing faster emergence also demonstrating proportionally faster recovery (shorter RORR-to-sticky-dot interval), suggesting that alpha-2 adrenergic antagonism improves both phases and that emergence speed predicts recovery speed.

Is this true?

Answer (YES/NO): NO